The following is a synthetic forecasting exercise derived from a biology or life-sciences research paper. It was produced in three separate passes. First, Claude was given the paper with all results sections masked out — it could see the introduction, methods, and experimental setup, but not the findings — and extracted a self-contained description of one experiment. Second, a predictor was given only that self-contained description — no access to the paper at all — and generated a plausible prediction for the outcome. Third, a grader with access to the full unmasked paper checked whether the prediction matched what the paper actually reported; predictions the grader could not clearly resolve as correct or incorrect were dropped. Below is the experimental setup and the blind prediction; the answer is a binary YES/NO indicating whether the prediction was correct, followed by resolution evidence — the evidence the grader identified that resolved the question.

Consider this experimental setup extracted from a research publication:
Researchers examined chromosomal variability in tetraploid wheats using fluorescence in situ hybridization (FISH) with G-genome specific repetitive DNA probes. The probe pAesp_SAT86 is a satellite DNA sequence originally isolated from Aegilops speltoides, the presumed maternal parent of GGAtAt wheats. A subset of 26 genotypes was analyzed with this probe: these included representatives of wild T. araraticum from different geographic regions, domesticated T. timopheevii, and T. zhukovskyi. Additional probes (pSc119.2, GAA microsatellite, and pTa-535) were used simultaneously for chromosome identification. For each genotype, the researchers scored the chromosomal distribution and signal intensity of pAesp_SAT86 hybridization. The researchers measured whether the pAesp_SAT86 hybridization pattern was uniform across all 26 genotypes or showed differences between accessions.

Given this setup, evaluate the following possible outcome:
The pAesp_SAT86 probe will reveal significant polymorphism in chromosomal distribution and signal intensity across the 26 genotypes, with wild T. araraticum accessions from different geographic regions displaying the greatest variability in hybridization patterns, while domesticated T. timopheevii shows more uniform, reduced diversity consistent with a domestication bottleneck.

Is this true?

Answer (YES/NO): NO